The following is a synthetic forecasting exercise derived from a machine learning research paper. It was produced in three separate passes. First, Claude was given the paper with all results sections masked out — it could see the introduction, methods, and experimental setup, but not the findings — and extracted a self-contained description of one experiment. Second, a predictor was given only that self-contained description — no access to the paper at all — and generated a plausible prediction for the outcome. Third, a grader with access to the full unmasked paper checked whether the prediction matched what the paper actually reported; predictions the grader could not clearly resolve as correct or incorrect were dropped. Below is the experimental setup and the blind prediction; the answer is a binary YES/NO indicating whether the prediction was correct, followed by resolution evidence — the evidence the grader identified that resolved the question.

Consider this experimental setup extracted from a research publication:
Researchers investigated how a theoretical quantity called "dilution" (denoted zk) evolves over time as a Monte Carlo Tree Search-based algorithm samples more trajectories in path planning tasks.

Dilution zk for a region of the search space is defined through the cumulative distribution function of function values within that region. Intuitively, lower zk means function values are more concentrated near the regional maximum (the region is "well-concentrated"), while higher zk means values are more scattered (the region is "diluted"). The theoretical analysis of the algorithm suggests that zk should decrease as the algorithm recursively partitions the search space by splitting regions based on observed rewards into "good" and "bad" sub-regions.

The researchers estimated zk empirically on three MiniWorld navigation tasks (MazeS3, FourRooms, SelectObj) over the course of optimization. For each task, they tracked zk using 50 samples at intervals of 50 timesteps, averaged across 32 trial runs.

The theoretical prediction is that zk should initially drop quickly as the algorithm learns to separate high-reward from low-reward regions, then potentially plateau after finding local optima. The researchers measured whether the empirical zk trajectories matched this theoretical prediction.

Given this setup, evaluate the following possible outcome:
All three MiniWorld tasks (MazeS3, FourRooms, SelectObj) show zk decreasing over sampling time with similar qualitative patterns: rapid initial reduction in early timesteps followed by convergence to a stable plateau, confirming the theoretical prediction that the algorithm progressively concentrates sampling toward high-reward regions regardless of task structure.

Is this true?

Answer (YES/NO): NO